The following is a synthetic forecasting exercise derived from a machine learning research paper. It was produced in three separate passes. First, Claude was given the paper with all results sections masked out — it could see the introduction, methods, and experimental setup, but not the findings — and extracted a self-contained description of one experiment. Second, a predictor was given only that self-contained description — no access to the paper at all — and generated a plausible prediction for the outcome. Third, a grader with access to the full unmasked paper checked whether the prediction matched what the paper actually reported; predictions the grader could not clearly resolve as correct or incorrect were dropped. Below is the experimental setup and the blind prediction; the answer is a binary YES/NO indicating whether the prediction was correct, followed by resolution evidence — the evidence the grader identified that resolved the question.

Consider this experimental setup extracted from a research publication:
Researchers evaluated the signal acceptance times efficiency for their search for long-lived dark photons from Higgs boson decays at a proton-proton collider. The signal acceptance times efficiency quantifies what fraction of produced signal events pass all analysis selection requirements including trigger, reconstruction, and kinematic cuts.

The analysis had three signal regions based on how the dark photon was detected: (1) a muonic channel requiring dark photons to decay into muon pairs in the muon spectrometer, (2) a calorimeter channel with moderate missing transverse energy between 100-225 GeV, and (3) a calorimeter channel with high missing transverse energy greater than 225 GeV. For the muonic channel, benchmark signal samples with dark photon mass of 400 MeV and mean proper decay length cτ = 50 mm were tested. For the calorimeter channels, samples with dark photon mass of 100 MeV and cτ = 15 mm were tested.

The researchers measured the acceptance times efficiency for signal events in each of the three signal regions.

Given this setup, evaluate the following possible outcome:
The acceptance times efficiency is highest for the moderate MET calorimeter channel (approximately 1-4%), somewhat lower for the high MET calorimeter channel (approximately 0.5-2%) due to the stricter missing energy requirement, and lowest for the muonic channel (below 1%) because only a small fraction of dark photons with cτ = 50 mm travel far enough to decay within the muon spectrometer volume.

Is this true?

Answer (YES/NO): NO